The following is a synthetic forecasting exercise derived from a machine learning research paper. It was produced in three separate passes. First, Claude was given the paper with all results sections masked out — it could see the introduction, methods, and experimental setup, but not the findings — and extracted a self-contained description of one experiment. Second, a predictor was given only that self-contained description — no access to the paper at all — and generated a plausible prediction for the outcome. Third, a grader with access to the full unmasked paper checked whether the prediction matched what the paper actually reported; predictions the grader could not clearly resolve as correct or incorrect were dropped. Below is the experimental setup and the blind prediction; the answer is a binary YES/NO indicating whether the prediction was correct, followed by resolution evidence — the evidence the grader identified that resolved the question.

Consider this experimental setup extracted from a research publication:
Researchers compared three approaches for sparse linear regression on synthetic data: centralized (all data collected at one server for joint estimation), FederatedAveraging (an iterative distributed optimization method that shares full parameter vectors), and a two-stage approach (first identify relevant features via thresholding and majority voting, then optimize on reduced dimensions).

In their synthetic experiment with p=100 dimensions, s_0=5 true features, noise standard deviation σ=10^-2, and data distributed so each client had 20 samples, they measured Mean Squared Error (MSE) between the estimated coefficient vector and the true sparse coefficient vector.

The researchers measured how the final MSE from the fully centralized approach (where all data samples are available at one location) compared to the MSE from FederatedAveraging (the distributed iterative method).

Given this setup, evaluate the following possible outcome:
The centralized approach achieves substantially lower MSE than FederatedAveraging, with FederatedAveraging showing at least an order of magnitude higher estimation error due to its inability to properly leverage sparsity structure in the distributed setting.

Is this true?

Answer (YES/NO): NO